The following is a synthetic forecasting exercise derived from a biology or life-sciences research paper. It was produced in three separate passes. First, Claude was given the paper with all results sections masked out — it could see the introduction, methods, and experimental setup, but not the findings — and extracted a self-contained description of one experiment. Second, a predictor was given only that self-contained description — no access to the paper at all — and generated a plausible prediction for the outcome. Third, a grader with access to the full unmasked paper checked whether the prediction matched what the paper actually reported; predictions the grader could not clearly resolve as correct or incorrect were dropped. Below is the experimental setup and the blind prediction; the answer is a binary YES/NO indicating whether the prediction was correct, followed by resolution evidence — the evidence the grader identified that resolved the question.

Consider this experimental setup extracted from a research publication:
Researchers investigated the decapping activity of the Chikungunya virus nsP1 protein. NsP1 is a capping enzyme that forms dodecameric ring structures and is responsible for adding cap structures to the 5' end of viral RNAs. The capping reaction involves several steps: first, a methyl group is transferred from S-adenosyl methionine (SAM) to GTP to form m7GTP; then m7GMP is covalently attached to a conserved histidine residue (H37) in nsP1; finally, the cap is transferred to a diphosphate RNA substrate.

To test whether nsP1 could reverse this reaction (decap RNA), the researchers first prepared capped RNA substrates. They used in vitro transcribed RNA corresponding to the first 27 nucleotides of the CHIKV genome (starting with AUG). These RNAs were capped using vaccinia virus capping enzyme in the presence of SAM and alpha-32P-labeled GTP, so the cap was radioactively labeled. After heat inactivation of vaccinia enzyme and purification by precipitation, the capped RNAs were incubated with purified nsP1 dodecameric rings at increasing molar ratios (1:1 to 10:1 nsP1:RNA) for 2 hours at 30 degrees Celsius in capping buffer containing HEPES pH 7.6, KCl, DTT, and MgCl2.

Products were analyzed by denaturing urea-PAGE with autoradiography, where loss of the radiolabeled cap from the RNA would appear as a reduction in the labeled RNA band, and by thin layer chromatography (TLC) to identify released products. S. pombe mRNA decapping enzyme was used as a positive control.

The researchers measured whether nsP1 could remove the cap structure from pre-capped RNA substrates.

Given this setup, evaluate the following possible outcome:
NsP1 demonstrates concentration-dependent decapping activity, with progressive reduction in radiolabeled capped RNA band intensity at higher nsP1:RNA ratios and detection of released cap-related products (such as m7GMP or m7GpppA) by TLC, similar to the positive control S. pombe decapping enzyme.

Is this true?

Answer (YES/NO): NO